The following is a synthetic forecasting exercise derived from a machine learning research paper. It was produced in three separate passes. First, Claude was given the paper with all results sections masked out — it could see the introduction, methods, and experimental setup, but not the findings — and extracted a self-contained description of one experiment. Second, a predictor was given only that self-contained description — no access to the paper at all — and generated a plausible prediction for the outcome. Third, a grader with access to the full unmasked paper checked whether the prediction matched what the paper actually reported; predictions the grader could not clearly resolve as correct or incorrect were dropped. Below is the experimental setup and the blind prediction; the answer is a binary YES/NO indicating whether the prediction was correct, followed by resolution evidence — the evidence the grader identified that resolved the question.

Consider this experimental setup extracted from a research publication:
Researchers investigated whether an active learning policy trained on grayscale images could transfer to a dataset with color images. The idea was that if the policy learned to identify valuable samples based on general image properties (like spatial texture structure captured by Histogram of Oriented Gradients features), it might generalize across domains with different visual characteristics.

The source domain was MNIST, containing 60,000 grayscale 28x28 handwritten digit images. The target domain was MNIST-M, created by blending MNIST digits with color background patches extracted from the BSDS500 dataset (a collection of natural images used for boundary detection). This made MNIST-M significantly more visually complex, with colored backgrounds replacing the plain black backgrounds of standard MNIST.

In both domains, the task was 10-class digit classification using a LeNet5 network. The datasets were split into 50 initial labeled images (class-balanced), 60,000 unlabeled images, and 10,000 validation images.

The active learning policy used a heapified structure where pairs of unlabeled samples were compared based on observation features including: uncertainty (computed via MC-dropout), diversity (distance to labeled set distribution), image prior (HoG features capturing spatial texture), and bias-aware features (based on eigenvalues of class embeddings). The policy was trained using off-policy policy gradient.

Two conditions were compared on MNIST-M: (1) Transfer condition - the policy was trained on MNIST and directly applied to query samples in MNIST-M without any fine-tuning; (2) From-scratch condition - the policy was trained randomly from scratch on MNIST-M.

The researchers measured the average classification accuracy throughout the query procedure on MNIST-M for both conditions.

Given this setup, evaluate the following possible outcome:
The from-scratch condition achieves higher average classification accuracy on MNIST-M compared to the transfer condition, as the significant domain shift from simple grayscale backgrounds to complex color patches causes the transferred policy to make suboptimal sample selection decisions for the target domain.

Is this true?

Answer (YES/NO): NO